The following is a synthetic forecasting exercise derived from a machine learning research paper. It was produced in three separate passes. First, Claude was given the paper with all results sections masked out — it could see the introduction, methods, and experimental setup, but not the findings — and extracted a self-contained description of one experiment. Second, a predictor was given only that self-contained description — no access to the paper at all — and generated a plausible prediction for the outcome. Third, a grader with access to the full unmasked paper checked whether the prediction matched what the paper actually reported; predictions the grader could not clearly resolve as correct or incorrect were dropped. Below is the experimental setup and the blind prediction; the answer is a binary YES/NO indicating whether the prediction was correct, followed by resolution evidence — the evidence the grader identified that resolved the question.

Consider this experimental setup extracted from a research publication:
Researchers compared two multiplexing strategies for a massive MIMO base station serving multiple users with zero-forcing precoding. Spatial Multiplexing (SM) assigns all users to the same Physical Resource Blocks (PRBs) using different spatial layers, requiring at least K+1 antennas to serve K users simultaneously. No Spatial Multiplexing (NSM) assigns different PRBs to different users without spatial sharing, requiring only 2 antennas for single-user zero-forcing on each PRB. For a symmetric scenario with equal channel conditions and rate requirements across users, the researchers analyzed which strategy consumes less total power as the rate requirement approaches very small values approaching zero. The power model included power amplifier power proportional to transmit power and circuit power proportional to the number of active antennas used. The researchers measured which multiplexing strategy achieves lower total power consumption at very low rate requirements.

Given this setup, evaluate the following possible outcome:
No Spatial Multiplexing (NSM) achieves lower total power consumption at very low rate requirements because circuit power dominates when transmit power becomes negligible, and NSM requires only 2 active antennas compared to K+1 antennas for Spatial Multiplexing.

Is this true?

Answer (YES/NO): YES